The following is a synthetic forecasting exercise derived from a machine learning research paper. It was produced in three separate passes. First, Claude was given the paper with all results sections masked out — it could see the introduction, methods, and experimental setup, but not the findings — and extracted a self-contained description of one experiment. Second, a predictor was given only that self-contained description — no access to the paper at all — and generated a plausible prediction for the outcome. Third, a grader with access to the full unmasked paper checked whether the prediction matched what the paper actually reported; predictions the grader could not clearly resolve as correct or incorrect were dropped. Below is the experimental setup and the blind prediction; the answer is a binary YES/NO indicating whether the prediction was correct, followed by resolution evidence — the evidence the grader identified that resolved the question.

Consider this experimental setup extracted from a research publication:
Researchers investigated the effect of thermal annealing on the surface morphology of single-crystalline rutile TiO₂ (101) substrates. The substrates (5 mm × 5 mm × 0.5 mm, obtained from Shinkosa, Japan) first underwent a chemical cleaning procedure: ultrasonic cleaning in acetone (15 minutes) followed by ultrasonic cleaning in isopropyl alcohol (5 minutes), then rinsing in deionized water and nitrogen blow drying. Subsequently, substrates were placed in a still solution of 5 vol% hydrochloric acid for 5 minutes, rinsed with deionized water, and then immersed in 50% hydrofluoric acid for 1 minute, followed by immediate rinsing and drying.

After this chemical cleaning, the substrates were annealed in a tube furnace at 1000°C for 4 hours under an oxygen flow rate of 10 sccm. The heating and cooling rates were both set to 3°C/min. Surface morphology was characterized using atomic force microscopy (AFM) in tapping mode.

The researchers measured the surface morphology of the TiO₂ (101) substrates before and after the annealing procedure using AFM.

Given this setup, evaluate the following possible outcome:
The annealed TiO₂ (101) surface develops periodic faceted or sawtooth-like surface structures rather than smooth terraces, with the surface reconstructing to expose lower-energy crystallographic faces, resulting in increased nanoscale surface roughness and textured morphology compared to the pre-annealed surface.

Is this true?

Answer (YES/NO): NO